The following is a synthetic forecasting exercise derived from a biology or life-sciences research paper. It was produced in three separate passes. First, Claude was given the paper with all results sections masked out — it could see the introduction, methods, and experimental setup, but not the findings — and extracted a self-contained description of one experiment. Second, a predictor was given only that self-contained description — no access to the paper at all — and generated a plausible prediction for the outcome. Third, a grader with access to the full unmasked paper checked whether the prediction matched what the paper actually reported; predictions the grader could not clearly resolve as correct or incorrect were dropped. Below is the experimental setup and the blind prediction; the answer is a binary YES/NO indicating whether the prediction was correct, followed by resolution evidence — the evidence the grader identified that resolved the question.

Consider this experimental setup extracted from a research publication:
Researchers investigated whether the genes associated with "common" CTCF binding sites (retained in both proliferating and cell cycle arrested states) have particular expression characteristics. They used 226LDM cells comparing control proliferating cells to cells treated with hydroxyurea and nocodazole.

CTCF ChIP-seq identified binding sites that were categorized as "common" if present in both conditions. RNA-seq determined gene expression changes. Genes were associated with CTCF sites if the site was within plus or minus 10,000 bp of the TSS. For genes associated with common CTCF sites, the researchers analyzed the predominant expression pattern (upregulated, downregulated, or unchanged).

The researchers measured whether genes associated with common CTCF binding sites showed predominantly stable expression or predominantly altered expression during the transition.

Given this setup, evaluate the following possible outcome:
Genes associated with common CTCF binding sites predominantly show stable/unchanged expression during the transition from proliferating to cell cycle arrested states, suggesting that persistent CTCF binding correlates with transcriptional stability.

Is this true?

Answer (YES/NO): NO